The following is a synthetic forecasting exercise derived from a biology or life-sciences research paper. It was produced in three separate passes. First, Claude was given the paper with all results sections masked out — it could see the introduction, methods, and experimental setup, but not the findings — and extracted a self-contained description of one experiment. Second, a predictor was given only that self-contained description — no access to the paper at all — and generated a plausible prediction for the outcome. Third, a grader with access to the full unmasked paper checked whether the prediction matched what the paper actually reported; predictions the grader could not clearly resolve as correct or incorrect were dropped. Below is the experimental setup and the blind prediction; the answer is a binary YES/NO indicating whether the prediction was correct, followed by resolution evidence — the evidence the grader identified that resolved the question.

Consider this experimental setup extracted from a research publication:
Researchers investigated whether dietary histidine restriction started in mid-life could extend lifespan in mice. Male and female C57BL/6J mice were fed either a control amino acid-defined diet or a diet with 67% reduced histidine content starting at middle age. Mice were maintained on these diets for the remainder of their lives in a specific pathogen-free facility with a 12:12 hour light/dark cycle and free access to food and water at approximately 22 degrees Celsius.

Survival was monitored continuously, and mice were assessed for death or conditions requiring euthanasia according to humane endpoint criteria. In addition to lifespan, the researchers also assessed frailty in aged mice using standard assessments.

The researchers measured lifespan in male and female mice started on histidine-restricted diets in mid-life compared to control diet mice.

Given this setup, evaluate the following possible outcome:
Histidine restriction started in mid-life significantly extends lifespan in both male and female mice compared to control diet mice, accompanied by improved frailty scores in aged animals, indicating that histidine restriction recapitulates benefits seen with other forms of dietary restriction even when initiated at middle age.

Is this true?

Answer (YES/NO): NO